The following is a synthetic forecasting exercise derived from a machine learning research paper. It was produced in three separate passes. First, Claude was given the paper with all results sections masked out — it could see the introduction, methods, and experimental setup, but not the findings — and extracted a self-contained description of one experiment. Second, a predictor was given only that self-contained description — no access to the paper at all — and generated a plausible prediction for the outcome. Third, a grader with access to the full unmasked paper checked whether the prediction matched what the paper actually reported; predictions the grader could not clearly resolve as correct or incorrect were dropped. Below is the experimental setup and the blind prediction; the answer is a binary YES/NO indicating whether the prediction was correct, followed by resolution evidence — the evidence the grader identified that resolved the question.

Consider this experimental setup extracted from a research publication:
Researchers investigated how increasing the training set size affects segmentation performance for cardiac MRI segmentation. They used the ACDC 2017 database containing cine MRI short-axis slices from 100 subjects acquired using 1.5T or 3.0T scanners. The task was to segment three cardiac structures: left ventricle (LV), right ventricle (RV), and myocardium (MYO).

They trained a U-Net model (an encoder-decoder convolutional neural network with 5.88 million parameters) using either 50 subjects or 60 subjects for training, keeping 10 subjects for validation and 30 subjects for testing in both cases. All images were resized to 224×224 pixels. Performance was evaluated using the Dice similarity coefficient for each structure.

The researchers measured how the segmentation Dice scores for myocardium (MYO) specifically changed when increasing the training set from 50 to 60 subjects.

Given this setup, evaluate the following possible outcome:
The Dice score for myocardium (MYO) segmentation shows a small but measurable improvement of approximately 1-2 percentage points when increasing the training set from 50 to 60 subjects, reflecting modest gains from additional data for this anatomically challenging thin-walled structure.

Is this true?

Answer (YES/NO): NO